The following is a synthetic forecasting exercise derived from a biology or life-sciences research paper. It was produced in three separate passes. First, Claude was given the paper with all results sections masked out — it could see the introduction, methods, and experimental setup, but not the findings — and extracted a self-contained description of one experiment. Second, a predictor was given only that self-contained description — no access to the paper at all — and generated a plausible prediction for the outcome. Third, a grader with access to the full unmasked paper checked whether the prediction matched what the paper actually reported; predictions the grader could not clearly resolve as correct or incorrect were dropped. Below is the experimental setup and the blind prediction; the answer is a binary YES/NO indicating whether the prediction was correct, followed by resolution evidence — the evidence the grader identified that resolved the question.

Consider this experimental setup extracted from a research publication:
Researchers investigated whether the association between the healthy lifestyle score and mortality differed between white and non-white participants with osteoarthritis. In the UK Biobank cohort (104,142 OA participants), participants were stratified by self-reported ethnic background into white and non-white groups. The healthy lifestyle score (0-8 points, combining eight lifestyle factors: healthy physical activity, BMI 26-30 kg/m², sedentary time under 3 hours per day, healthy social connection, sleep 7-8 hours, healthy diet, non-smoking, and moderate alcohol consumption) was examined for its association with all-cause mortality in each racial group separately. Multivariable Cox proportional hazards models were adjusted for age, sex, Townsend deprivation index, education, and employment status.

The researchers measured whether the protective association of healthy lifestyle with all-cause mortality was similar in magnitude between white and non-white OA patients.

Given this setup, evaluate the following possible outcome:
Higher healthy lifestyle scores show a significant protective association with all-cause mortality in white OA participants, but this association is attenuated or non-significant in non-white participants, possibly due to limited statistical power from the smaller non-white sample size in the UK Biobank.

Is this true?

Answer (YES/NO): YES